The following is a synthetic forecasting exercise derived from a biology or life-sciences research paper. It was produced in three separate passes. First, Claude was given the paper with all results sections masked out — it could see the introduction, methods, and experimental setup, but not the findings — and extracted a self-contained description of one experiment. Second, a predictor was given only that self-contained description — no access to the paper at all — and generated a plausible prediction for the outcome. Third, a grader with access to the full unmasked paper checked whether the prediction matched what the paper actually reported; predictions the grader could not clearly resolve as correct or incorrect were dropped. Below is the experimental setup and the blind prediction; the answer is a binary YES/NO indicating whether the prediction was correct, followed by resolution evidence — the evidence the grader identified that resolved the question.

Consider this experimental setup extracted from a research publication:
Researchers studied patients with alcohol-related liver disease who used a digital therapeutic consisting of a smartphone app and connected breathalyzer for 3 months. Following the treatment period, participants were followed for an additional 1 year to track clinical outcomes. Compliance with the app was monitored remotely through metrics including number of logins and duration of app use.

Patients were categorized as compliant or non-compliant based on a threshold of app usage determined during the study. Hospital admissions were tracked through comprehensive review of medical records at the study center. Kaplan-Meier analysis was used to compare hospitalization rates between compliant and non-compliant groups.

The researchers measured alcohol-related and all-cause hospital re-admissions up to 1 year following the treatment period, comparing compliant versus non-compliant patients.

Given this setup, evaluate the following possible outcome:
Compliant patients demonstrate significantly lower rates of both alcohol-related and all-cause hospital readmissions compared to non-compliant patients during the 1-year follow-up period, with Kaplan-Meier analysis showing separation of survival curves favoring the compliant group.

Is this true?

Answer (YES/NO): NO